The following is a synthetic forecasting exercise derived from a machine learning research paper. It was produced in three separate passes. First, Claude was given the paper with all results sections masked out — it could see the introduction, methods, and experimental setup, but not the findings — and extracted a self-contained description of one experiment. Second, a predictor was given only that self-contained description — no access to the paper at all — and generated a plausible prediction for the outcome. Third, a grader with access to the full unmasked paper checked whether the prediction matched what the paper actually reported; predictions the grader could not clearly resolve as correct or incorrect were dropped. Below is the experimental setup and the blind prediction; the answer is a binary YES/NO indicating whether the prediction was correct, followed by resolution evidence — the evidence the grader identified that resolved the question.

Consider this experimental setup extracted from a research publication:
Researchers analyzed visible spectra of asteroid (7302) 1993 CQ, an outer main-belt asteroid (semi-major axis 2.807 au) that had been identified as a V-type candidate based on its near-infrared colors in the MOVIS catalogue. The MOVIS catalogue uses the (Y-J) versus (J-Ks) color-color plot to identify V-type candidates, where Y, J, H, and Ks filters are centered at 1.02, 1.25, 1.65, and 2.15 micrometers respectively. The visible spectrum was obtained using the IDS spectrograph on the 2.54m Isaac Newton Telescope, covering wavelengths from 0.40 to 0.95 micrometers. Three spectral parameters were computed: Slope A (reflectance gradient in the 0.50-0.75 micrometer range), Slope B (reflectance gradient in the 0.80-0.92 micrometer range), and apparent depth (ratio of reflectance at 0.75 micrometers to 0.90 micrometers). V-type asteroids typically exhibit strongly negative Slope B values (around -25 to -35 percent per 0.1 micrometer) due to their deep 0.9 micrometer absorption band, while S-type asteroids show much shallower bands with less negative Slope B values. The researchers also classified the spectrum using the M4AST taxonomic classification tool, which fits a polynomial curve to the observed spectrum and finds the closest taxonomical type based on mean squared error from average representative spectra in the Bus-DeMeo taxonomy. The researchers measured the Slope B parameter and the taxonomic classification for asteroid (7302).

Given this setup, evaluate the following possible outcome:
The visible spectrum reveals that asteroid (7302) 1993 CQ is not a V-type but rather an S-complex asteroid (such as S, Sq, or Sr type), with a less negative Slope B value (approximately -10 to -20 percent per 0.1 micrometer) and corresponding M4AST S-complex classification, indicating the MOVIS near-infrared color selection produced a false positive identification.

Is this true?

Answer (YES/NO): YES